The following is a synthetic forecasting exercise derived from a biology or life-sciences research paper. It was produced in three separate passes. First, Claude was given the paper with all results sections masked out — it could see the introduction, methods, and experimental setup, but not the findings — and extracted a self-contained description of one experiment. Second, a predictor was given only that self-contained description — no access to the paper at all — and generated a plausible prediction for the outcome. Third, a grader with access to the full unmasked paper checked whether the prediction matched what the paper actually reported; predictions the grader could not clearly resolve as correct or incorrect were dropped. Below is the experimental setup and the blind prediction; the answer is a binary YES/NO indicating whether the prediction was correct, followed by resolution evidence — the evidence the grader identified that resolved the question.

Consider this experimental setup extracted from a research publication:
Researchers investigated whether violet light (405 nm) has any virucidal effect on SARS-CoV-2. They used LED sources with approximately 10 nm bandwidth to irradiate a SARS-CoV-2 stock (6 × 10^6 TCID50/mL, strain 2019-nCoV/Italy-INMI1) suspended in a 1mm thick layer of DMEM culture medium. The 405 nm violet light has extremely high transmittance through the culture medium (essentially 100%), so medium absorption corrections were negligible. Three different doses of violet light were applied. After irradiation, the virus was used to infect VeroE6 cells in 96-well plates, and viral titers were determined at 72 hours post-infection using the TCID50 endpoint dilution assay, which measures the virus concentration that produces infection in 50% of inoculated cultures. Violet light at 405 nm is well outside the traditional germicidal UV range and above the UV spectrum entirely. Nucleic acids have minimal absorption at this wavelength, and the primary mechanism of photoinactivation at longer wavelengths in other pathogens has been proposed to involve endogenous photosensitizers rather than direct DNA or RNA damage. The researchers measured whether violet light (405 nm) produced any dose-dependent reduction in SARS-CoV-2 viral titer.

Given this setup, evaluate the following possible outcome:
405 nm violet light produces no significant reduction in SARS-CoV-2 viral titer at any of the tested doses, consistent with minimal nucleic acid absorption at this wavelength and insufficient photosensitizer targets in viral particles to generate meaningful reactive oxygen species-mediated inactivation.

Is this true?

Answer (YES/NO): NO